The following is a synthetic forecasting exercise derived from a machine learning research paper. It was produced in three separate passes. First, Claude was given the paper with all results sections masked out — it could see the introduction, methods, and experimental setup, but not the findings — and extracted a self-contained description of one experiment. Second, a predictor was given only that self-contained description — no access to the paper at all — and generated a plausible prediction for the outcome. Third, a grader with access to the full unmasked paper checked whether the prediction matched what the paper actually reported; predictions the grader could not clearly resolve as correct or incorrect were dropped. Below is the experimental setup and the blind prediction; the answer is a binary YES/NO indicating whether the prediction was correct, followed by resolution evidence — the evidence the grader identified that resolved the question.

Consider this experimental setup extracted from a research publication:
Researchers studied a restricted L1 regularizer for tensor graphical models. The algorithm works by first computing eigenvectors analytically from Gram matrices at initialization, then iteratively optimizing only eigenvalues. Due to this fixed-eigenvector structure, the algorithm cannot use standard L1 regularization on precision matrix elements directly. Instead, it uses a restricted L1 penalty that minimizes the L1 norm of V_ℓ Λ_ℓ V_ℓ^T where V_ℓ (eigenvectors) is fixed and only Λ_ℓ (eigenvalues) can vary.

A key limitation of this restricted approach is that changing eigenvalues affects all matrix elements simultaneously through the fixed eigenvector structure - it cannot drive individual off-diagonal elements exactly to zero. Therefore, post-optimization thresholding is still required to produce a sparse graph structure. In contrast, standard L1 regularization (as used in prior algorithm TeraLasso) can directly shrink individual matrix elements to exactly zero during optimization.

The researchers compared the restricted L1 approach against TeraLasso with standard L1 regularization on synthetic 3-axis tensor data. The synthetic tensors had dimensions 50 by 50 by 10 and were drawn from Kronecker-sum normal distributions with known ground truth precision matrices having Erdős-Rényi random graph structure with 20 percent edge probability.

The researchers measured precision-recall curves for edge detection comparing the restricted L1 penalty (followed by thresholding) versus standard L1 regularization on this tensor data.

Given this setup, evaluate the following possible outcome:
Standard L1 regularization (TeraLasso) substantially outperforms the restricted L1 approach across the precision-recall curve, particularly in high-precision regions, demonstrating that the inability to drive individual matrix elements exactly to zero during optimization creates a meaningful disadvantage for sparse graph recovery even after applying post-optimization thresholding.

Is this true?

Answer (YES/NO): NO